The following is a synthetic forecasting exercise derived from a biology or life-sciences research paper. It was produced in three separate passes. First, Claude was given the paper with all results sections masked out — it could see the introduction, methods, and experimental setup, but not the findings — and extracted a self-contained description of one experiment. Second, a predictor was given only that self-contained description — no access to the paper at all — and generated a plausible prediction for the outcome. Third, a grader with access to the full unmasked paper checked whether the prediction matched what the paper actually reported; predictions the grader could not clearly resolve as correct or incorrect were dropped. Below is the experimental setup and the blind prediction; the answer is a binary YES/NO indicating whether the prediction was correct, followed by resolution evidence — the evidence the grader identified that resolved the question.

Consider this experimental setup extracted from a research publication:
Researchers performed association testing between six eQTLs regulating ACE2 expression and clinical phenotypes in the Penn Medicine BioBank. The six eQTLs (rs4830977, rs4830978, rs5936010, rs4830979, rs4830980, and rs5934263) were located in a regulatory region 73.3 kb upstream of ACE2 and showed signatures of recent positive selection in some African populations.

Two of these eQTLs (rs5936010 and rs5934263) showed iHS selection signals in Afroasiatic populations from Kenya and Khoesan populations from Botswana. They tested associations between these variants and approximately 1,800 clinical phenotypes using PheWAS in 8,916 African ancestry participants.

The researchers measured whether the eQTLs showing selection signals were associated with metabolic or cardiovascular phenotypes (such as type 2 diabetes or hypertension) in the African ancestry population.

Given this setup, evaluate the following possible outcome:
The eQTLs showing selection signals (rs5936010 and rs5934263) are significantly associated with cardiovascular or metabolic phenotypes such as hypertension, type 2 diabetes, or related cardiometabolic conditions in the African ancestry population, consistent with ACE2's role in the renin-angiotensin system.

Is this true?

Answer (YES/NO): YES